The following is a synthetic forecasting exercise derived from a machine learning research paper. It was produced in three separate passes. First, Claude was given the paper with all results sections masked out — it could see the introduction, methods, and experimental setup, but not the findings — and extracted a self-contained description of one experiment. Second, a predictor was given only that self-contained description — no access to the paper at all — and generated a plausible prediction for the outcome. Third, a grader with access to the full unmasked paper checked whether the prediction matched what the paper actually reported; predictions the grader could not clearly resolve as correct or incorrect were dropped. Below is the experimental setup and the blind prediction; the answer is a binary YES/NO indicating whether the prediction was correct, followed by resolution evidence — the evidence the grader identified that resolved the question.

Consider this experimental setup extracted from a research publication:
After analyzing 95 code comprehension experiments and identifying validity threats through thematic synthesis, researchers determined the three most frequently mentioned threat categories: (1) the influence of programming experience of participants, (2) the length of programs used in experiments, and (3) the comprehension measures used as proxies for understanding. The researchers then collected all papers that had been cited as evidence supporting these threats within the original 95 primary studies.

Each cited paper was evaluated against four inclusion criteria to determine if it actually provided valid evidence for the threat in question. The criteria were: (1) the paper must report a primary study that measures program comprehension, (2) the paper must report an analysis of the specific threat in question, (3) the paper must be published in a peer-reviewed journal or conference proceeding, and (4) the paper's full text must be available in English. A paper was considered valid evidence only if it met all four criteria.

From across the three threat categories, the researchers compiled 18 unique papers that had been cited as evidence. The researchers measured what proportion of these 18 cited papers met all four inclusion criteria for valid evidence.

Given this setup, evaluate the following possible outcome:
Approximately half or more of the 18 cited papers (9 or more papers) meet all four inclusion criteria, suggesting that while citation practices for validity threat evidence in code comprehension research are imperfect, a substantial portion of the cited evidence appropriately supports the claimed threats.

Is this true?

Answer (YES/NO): NO